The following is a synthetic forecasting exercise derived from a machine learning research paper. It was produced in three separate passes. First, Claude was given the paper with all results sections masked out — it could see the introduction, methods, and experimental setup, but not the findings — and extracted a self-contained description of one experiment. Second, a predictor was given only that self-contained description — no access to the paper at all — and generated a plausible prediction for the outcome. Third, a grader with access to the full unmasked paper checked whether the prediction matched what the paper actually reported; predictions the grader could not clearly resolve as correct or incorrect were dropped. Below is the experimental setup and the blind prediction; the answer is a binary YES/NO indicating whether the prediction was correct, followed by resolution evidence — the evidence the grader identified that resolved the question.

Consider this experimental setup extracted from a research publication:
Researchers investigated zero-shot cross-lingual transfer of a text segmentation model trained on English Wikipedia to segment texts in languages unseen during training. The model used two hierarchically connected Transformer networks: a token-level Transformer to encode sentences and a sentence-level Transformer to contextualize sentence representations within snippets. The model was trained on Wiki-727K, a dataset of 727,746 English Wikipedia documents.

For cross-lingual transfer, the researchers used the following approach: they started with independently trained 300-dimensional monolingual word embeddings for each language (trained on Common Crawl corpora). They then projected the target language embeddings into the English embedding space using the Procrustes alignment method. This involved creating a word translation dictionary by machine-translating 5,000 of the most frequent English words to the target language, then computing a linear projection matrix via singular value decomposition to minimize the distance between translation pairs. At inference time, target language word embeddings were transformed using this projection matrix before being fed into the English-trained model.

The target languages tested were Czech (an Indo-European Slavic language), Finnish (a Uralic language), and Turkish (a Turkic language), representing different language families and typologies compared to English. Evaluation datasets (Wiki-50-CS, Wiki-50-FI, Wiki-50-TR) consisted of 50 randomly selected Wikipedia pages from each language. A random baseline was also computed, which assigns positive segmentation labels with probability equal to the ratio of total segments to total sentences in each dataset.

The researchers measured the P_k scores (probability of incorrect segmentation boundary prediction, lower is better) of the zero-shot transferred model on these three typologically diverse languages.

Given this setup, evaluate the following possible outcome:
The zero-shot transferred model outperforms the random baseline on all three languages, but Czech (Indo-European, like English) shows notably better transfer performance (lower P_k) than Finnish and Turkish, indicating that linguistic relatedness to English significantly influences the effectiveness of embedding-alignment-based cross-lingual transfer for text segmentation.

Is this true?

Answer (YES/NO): NO